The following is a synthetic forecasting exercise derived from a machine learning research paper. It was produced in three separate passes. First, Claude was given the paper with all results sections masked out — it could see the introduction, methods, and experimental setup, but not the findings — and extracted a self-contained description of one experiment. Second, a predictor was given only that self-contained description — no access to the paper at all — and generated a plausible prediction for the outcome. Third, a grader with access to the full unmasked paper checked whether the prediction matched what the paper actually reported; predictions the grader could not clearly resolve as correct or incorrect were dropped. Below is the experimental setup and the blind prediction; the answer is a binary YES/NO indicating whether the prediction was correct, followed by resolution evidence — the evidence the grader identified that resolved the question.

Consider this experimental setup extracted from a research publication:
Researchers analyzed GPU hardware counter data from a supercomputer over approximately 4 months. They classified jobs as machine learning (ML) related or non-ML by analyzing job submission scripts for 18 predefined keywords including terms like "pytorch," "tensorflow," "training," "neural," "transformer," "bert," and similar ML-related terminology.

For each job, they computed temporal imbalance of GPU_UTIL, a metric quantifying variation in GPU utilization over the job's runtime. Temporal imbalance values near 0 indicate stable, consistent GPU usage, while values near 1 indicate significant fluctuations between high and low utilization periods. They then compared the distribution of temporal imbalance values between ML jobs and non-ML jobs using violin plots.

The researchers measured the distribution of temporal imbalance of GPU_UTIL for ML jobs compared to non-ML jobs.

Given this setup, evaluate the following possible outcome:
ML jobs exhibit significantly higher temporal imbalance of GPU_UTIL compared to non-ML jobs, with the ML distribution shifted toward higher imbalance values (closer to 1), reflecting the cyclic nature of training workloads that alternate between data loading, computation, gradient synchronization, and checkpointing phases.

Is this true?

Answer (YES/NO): NO